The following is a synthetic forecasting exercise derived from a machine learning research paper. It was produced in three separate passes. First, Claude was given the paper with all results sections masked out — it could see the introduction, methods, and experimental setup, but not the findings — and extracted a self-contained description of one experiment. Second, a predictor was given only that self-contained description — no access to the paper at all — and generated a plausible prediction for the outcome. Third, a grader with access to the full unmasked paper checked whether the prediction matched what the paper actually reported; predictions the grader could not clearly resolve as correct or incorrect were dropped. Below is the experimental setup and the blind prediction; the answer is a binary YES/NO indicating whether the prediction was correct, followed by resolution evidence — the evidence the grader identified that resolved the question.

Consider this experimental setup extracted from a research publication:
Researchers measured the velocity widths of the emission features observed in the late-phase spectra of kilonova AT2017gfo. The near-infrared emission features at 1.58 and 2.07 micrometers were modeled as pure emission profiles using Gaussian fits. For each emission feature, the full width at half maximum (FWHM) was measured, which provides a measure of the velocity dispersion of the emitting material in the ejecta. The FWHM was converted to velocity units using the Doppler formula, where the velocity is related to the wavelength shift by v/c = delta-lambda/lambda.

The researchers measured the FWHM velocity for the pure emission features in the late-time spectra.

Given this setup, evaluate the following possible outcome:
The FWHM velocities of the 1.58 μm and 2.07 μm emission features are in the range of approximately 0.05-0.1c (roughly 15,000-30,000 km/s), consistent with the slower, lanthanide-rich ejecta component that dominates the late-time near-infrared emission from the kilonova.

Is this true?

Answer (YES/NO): NO